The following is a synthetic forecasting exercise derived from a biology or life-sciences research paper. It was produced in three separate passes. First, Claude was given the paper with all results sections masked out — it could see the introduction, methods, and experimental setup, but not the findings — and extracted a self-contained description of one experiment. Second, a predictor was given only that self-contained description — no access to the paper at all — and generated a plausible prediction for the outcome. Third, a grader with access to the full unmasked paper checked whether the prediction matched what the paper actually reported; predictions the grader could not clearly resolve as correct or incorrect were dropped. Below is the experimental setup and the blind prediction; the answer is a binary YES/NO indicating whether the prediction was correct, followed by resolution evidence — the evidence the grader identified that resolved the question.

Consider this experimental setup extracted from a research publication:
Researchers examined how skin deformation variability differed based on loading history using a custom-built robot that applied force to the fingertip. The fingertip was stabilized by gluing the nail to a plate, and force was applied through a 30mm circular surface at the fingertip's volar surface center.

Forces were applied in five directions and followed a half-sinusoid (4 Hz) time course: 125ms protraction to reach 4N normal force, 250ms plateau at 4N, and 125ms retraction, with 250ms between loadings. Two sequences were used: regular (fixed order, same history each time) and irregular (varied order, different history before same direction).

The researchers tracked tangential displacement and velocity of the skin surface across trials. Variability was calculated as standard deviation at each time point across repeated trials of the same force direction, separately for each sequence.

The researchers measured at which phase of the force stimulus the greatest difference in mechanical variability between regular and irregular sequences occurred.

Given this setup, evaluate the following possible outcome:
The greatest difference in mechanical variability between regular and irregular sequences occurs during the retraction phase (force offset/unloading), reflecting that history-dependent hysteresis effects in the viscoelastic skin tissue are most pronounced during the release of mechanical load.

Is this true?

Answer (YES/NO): NO